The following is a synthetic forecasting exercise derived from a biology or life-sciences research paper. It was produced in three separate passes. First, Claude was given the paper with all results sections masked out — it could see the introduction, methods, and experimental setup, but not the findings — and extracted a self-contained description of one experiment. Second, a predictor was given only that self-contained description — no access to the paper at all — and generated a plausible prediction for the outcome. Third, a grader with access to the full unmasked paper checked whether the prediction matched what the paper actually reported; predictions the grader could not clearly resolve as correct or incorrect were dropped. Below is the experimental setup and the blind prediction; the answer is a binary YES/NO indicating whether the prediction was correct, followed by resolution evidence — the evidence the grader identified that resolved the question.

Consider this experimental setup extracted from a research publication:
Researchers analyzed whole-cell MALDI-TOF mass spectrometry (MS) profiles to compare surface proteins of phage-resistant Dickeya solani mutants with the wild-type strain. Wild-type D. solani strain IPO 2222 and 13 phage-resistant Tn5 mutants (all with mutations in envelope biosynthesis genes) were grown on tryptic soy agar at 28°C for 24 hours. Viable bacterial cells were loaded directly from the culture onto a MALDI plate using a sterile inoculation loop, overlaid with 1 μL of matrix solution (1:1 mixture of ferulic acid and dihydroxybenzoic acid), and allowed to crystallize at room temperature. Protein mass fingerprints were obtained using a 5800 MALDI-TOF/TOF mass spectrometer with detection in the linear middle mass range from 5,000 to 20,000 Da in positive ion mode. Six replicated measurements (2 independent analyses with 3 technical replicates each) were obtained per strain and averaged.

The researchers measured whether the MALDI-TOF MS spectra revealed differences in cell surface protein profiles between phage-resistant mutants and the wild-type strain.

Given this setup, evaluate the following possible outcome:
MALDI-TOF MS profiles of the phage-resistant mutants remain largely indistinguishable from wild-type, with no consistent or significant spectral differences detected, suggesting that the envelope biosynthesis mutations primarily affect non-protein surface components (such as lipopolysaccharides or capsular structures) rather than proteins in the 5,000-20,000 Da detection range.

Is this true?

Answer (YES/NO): YES